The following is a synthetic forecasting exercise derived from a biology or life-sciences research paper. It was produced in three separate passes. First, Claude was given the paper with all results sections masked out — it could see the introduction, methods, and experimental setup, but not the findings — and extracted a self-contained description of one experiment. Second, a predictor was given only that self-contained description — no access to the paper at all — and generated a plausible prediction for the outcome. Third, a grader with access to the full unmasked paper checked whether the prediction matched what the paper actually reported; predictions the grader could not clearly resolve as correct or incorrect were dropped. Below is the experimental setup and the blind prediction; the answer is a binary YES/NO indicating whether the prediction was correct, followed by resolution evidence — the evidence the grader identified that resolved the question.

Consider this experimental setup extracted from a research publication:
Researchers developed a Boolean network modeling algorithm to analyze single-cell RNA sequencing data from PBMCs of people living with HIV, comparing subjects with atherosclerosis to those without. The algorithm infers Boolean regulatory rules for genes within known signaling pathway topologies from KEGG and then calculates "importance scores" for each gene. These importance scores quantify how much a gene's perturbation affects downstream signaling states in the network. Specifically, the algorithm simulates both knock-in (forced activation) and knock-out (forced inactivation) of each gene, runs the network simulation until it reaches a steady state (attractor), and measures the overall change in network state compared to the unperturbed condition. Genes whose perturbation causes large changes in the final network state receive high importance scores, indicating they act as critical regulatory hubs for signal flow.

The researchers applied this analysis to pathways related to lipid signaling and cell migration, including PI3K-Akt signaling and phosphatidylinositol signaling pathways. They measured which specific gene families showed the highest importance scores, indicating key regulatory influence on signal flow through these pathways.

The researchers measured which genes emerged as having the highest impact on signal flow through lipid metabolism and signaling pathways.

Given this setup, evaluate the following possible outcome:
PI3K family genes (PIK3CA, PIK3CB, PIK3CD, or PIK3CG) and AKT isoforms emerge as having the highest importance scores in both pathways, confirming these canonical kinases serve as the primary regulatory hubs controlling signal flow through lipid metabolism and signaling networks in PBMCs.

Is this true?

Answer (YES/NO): NO